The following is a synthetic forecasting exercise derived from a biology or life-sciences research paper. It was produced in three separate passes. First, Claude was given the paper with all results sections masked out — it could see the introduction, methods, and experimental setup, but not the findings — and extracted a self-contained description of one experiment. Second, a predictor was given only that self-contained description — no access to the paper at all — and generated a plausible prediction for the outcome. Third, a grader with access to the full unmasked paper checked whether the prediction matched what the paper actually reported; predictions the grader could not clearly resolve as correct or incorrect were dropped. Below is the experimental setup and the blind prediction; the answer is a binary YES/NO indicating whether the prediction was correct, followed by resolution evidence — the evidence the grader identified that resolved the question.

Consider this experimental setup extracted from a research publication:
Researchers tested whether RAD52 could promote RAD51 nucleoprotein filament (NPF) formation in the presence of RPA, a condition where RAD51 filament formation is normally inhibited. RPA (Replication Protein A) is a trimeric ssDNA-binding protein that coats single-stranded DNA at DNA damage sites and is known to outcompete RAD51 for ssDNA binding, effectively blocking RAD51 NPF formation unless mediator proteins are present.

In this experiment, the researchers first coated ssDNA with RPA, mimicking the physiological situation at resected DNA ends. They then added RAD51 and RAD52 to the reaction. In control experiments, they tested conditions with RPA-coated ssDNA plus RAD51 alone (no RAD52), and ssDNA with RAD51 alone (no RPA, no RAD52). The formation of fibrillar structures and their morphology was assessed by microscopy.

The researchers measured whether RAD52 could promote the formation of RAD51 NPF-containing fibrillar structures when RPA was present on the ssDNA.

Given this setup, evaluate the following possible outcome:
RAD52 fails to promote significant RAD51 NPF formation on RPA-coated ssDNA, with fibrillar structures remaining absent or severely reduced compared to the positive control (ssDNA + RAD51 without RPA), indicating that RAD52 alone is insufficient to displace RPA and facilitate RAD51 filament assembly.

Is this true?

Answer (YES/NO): NO